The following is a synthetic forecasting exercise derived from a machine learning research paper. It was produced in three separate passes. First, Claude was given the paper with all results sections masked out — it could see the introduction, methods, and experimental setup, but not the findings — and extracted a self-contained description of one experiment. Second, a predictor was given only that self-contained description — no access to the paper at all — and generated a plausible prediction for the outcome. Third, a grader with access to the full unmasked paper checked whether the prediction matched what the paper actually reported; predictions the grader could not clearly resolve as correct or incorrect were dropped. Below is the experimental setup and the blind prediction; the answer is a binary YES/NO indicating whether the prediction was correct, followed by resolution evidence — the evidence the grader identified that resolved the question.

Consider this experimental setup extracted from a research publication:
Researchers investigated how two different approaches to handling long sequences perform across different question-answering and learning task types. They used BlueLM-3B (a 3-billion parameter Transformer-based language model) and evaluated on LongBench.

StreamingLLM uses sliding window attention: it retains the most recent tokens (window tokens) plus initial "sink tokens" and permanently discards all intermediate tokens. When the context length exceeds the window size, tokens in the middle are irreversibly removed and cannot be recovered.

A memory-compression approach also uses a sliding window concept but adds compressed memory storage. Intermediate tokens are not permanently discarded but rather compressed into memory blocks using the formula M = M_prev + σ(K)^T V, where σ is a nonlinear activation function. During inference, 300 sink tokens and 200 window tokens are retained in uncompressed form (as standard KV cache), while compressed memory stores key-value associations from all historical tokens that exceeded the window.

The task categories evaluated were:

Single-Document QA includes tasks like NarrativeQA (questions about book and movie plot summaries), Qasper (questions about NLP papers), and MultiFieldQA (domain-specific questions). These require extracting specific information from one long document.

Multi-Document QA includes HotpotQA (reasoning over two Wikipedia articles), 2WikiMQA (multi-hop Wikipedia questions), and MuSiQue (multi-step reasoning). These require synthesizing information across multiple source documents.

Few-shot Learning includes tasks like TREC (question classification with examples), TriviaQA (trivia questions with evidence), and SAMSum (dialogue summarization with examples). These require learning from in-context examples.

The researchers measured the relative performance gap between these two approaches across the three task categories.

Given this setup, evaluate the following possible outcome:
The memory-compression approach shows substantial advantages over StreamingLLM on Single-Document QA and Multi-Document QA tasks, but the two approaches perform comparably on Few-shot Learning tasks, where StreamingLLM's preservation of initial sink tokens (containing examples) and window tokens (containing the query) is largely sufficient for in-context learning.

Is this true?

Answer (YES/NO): NO